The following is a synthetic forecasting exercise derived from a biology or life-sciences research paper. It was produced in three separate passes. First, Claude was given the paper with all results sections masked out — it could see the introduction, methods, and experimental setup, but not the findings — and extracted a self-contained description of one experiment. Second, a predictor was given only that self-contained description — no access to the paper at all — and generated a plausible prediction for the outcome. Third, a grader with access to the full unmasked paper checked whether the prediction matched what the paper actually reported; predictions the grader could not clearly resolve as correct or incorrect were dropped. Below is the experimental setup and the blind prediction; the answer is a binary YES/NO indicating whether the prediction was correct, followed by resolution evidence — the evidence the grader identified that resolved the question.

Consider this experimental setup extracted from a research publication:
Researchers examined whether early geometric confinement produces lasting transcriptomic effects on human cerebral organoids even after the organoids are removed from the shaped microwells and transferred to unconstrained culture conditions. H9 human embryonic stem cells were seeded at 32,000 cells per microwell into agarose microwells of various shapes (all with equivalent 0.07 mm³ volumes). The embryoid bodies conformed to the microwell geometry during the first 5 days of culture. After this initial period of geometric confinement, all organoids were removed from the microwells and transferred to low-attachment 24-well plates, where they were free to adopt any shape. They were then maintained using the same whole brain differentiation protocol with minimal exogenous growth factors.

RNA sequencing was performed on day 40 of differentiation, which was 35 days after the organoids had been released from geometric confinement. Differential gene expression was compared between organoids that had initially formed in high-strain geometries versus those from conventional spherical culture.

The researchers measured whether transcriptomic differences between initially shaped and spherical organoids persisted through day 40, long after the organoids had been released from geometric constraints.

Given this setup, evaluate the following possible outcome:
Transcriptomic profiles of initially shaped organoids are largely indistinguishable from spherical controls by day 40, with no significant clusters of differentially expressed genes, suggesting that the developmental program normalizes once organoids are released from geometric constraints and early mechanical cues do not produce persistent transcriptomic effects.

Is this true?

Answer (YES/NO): NO